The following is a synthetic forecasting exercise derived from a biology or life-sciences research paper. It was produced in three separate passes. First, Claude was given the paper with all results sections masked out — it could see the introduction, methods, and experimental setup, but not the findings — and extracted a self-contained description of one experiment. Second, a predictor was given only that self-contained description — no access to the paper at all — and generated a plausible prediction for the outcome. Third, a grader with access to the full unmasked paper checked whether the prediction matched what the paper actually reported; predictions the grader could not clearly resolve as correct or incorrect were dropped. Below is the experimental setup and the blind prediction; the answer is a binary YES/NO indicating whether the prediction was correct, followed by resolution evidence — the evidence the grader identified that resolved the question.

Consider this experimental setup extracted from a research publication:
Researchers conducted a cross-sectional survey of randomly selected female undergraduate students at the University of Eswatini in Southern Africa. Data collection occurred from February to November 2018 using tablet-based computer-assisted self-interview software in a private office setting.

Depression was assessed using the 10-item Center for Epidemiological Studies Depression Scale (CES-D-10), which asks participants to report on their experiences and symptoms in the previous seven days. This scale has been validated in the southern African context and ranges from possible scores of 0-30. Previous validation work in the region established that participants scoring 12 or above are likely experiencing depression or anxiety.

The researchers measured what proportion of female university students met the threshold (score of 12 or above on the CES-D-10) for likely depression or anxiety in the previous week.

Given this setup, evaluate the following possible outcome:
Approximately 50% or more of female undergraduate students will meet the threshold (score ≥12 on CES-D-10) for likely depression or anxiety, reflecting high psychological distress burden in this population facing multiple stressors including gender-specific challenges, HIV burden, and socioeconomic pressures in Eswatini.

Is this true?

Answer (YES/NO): NO